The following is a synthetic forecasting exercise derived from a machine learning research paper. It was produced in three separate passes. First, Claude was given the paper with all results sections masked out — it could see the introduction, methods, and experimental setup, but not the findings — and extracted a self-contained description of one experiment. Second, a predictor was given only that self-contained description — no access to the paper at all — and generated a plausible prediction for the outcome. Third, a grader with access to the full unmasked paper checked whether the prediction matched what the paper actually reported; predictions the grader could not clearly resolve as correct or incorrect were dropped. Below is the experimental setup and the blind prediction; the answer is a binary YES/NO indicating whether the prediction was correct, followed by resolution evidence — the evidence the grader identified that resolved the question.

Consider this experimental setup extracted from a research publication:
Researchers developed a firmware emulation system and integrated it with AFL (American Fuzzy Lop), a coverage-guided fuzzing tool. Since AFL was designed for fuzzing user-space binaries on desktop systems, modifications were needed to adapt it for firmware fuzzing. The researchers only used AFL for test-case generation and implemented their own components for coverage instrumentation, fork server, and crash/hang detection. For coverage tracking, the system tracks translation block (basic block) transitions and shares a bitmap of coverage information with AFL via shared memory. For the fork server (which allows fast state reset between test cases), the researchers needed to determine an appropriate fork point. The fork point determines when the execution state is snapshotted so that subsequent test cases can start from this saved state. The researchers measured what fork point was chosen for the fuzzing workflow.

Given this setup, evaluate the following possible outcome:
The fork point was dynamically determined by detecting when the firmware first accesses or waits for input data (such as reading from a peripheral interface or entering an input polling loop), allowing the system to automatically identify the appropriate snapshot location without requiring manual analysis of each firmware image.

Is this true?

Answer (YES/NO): YES